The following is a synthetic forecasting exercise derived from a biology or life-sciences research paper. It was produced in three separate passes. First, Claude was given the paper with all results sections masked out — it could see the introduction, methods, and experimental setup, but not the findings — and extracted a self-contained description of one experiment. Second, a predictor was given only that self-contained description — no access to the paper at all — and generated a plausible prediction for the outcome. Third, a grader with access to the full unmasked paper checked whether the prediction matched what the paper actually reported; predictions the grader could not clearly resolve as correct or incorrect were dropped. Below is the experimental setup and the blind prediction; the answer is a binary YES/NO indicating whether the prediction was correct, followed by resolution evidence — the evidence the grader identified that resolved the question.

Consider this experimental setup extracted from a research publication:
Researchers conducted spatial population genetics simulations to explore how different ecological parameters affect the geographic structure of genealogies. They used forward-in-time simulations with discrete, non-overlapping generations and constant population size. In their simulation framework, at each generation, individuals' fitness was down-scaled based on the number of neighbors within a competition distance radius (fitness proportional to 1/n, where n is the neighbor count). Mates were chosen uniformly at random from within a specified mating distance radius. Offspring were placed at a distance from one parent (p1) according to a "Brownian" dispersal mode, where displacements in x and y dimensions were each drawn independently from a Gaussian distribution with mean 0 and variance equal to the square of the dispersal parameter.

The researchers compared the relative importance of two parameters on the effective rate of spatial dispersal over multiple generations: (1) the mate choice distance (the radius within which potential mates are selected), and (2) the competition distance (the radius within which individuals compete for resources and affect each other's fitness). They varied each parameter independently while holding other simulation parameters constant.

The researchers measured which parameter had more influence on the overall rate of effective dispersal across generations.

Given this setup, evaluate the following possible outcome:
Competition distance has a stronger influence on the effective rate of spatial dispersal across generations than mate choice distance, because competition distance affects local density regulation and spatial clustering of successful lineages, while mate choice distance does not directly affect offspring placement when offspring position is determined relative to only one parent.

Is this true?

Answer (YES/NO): NO